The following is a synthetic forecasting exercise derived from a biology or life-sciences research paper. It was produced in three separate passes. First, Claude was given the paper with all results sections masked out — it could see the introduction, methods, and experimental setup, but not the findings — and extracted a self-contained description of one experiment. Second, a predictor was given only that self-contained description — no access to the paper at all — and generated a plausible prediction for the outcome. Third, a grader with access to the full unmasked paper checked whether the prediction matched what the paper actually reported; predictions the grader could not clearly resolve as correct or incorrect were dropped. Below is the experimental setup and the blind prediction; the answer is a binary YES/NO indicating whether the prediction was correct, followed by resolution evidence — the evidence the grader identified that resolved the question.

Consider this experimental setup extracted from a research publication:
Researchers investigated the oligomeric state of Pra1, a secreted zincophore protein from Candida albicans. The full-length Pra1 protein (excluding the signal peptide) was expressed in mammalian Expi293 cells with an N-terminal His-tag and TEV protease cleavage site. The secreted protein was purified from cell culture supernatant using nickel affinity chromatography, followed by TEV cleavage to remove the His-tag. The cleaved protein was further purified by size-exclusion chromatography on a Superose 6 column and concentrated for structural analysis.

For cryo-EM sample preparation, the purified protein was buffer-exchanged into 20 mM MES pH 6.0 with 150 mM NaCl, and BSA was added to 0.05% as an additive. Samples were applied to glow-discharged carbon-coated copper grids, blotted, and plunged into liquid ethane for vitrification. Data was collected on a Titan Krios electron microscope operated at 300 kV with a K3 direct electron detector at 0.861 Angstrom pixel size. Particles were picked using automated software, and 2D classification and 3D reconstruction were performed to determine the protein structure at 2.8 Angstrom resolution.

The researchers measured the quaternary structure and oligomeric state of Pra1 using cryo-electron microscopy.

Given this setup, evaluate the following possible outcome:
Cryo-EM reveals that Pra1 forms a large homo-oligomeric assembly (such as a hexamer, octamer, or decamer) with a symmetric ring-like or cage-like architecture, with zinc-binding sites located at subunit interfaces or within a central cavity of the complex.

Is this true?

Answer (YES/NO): NO